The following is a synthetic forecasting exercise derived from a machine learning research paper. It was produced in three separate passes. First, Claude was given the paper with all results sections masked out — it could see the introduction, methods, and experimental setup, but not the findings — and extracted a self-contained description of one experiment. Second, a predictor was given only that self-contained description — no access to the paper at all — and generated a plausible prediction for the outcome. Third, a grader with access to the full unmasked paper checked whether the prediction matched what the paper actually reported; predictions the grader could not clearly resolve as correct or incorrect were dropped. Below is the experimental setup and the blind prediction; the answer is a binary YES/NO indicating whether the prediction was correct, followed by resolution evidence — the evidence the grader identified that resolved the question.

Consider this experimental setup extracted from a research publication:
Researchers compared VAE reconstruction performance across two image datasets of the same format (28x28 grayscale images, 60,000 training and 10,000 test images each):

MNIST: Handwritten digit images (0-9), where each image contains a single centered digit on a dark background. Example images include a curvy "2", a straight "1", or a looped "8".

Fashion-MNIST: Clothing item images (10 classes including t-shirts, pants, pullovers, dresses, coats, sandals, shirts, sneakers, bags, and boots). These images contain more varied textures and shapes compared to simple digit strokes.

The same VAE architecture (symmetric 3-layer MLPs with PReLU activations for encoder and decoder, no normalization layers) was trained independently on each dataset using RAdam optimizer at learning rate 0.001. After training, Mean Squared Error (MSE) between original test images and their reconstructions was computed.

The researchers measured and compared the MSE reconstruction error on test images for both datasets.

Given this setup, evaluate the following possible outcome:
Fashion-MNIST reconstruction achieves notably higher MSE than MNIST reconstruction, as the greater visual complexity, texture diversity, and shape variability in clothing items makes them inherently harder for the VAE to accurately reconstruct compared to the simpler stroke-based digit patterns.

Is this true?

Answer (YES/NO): YES